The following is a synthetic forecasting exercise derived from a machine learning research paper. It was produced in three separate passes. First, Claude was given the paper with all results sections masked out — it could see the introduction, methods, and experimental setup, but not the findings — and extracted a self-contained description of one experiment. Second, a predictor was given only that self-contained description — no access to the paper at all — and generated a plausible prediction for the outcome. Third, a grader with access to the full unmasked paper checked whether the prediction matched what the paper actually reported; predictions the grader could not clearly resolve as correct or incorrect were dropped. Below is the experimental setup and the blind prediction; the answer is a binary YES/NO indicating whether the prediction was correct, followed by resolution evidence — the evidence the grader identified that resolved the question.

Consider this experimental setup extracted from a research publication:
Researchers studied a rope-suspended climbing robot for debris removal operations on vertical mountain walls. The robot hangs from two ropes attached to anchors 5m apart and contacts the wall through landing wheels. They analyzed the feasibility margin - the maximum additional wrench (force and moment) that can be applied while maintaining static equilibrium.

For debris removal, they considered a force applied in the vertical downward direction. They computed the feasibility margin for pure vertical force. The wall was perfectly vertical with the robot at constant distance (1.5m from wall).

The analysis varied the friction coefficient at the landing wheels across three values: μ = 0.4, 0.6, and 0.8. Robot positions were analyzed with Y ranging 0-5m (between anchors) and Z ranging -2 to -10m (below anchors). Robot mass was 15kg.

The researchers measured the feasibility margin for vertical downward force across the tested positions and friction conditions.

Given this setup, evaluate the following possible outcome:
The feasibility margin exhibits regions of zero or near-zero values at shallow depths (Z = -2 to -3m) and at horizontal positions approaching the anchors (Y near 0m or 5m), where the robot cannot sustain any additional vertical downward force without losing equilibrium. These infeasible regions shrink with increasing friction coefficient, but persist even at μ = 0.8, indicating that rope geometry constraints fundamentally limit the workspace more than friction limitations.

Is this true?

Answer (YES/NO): NO